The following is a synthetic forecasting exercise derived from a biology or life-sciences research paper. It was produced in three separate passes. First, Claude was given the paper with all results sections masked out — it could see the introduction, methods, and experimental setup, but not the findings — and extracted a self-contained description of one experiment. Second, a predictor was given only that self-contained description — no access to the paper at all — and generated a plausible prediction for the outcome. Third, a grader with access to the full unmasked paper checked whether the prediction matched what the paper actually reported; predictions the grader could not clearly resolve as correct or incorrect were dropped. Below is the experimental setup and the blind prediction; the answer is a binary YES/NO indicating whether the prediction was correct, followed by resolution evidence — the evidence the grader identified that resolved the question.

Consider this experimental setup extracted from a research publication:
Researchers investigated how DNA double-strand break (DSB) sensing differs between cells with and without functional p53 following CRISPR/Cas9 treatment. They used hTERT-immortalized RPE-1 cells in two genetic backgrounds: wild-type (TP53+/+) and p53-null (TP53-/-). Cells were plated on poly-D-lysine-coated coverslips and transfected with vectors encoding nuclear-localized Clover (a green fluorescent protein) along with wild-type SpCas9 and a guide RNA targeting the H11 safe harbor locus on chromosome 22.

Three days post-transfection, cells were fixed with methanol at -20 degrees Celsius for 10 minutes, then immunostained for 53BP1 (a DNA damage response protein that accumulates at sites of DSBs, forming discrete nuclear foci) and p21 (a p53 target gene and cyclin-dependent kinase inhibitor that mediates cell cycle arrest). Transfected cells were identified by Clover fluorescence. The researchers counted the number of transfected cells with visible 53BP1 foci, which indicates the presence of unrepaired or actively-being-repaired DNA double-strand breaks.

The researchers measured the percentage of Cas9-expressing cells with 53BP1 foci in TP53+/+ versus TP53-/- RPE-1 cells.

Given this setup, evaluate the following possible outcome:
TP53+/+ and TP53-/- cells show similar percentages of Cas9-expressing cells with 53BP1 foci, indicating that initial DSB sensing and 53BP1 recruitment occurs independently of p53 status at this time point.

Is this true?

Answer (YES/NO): NO